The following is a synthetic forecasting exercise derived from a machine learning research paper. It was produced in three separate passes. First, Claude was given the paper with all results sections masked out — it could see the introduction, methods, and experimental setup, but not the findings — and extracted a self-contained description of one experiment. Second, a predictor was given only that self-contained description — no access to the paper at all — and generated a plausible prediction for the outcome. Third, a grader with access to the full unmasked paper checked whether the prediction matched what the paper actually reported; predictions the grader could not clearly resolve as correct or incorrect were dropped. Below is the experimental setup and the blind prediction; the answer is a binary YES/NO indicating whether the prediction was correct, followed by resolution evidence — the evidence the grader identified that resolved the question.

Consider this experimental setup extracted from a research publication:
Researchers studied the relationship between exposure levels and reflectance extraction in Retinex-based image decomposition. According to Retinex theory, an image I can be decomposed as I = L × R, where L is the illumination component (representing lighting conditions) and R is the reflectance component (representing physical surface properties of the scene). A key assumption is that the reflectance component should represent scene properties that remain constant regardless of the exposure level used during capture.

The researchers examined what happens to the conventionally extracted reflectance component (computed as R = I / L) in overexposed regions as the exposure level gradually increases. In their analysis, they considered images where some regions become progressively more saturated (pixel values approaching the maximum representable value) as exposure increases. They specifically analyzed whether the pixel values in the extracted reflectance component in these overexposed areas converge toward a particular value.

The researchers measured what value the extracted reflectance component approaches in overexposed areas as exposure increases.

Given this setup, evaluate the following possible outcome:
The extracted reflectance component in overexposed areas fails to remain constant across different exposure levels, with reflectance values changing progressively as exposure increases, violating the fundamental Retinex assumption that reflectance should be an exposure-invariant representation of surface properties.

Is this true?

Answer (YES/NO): YES